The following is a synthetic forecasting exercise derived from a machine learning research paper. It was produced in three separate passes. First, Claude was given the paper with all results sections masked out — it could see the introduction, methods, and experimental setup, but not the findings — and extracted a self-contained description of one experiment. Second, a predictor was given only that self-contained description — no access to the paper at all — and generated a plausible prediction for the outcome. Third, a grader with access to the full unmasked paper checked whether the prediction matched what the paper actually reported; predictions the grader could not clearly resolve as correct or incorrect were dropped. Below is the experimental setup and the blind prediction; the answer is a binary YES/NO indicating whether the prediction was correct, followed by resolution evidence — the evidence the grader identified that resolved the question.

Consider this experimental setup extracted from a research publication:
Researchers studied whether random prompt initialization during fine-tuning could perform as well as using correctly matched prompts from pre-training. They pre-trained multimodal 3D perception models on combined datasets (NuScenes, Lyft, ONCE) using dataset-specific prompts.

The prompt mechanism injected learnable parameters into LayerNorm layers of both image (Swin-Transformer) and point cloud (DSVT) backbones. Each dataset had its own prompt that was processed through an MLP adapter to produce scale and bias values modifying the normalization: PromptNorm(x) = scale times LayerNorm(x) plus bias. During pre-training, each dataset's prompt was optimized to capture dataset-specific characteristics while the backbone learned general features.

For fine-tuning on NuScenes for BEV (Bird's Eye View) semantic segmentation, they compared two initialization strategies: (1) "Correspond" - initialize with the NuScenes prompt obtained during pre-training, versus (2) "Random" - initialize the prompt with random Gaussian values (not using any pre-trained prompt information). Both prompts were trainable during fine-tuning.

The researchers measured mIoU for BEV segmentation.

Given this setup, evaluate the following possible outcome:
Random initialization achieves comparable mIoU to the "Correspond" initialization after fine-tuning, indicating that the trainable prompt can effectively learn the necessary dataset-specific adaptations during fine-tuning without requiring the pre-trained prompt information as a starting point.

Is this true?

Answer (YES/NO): NO